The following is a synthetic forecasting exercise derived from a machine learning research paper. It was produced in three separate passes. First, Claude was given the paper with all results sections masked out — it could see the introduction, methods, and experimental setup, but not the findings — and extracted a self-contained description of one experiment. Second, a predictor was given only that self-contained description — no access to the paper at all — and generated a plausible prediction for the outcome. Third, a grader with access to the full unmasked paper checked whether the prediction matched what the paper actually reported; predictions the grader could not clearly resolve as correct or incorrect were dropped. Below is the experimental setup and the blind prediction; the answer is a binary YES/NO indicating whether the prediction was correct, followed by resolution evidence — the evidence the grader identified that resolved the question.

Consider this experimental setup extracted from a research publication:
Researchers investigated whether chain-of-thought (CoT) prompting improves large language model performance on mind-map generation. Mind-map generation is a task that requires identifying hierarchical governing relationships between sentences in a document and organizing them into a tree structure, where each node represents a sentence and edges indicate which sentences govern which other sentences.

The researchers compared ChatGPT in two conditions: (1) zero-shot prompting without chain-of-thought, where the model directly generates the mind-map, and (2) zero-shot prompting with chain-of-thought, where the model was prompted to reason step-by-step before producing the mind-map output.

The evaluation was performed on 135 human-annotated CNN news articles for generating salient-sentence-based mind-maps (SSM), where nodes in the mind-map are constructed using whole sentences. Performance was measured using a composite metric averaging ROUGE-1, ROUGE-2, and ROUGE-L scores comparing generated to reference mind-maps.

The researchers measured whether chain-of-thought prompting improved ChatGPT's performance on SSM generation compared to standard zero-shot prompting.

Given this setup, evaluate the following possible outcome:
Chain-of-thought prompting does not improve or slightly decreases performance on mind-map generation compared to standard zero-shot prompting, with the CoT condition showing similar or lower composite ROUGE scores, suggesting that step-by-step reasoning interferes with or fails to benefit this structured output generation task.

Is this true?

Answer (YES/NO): NO